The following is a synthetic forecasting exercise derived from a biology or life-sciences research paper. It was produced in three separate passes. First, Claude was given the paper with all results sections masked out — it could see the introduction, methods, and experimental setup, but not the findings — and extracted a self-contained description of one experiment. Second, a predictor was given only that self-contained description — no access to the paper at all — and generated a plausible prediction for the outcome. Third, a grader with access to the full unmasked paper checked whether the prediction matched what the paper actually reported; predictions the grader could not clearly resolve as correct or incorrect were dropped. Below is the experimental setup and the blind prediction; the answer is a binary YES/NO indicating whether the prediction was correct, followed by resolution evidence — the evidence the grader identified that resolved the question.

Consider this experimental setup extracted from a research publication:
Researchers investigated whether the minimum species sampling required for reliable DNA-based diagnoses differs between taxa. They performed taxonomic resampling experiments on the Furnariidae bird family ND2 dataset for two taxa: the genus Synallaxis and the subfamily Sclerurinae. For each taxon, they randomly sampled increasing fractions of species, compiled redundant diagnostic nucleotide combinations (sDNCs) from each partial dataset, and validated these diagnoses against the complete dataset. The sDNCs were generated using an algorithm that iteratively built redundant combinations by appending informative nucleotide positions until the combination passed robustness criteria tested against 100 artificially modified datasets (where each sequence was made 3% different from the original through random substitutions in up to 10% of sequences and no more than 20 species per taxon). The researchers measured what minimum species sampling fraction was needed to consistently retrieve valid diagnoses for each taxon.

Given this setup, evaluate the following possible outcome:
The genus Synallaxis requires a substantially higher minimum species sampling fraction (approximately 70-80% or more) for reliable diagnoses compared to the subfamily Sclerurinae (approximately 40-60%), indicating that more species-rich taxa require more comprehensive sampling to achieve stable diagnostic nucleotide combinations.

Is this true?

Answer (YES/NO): NO